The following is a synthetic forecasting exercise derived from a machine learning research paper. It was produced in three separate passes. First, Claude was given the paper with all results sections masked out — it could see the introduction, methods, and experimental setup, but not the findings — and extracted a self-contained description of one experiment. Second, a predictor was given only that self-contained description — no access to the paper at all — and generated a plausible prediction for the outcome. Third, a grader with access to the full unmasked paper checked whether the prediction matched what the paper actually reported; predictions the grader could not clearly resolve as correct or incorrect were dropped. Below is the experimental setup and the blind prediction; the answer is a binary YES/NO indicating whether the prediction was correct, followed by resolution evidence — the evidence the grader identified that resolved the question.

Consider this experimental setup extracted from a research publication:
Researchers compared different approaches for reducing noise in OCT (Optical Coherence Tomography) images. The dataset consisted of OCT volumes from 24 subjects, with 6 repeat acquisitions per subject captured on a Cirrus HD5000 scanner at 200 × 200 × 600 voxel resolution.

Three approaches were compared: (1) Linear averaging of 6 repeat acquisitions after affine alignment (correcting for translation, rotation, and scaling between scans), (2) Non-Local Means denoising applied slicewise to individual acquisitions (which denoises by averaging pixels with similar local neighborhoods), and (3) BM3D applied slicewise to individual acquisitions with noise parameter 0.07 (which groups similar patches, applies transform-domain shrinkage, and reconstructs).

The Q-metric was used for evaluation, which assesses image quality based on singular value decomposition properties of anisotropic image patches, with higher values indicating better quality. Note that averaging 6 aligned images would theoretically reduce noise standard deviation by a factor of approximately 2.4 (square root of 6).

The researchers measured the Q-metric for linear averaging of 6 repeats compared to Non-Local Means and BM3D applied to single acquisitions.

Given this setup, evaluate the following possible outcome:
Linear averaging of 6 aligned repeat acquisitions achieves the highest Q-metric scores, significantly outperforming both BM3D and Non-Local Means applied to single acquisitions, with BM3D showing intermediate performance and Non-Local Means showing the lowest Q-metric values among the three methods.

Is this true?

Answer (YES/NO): NO